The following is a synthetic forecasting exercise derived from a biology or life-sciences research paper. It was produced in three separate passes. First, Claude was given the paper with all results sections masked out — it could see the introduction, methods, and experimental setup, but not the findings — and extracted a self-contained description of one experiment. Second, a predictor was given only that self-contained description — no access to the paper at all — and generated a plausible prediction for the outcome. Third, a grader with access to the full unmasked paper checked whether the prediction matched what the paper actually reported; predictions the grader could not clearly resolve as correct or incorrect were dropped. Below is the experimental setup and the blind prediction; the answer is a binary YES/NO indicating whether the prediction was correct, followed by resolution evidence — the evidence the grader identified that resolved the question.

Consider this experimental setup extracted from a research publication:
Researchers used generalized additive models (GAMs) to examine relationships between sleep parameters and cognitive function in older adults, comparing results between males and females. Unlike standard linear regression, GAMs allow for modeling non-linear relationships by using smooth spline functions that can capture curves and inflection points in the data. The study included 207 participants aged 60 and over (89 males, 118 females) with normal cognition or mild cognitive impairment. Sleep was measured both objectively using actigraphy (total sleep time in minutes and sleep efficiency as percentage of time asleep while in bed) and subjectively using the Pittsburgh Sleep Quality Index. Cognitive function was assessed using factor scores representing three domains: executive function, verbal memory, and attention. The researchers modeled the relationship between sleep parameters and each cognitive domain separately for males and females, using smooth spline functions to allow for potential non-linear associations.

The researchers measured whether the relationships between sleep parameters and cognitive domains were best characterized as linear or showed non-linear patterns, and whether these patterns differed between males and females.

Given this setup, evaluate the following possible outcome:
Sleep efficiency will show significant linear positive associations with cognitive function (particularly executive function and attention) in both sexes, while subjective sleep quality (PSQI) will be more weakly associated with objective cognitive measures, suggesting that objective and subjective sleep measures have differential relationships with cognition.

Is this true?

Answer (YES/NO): NO